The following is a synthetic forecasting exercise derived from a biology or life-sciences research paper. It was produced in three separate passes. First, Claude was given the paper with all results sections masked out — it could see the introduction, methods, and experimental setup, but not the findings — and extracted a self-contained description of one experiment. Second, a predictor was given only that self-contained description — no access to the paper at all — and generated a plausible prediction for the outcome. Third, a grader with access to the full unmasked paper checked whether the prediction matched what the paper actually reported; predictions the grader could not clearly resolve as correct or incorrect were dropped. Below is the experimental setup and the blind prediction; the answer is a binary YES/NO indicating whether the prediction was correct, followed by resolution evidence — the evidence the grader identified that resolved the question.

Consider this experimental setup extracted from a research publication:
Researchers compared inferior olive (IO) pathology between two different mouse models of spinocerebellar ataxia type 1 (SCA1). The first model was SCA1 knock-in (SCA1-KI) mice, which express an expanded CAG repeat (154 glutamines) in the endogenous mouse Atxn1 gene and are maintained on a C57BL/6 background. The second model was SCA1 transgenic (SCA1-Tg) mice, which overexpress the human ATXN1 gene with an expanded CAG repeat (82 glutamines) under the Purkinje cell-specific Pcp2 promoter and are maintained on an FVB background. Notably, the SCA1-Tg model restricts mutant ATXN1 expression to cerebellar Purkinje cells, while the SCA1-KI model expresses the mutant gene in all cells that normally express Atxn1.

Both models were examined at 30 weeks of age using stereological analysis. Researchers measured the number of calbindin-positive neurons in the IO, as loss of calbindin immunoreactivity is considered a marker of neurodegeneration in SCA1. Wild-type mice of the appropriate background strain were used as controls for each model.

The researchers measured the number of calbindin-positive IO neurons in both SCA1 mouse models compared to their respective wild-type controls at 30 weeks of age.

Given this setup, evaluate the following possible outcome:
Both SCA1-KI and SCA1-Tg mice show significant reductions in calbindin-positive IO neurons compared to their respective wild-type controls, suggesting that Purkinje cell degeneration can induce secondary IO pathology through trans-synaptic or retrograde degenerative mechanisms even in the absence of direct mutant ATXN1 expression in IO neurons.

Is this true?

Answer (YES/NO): NO